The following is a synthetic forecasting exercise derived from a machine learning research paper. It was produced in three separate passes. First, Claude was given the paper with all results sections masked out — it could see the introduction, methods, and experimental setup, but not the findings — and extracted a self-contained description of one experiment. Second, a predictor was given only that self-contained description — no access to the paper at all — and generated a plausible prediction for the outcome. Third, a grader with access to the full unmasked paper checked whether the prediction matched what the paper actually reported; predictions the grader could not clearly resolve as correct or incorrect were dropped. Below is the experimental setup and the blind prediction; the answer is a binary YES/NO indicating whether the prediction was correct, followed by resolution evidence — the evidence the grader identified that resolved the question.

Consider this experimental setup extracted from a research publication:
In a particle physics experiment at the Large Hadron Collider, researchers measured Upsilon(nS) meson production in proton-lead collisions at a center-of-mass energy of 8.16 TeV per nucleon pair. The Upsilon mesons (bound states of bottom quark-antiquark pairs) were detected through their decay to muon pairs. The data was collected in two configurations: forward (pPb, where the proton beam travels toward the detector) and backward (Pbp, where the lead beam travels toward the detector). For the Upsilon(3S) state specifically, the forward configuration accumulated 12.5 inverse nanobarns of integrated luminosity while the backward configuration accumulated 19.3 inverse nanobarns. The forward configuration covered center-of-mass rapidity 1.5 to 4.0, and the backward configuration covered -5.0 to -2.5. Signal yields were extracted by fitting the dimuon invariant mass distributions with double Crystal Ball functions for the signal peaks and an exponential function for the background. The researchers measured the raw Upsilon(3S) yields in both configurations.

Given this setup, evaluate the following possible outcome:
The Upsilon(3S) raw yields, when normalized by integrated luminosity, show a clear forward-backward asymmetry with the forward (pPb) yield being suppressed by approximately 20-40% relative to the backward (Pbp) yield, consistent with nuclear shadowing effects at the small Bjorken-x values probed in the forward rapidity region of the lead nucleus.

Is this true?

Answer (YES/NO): NO